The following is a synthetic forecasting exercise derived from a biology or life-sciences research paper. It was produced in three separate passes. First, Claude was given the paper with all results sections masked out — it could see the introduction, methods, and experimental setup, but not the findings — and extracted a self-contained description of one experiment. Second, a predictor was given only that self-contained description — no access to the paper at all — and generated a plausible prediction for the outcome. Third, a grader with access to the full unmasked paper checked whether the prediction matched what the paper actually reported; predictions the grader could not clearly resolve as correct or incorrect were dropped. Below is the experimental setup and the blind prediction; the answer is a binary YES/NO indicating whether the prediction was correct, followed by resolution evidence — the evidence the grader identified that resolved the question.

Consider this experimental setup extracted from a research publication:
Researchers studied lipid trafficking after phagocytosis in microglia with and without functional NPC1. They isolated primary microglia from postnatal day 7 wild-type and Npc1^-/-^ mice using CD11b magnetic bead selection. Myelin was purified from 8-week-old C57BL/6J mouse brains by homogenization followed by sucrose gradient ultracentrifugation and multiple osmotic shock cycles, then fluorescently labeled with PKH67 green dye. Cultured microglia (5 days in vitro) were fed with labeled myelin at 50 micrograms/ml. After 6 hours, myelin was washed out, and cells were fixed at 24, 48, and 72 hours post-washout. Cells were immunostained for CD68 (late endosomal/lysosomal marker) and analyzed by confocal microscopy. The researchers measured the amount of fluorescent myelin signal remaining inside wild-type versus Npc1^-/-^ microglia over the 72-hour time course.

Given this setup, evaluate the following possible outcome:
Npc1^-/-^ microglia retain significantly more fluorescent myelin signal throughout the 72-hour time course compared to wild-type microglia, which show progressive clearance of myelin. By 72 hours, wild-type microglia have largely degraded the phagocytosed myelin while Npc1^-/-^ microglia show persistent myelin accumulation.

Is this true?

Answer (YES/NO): YES